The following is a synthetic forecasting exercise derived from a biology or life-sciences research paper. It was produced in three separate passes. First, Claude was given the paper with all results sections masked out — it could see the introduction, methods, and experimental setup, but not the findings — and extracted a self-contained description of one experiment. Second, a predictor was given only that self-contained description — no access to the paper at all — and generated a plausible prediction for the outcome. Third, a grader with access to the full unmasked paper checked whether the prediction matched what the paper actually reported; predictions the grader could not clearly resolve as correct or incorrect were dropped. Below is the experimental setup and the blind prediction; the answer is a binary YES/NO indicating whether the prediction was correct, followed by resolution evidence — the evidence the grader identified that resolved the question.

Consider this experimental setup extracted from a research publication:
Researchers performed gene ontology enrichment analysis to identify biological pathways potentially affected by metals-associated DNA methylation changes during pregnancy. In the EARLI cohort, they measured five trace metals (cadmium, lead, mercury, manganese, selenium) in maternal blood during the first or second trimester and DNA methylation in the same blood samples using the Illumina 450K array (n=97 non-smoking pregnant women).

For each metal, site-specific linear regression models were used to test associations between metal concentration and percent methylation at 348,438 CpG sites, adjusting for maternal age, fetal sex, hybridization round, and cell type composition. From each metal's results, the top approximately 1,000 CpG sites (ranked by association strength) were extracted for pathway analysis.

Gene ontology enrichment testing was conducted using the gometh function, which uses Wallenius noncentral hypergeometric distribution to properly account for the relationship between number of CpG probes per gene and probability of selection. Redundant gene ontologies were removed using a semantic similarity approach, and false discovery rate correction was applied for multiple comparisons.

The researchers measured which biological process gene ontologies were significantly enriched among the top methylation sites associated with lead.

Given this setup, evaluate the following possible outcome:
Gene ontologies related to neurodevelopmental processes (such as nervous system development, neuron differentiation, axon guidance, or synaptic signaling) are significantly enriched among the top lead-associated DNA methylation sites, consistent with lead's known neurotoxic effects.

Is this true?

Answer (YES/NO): YES